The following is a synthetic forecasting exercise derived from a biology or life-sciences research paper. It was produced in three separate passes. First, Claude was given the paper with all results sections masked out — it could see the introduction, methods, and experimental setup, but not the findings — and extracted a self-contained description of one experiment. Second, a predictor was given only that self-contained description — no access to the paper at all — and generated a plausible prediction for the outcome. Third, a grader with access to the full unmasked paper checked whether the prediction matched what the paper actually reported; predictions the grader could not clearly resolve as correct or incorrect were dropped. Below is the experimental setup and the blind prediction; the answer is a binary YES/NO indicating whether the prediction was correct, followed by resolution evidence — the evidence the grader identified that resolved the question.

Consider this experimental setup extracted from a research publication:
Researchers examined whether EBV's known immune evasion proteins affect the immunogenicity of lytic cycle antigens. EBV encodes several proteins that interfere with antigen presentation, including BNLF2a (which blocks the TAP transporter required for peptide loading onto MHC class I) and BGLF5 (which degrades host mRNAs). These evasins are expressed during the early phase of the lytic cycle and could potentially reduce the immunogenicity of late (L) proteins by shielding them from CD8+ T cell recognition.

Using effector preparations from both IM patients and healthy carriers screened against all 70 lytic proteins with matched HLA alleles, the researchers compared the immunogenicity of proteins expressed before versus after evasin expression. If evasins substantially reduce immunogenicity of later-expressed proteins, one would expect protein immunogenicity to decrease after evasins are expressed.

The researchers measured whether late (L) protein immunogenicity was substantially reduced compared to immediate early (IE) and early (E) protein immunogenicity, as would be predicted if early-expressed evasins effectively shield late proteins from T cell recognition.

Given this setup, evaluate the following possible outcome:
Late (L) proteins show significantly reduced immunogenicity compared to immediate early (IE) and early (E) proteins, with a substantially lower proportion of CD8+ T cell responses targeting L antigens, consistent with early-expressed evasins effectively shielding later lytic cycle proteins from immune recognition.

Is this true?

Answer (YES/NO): NO